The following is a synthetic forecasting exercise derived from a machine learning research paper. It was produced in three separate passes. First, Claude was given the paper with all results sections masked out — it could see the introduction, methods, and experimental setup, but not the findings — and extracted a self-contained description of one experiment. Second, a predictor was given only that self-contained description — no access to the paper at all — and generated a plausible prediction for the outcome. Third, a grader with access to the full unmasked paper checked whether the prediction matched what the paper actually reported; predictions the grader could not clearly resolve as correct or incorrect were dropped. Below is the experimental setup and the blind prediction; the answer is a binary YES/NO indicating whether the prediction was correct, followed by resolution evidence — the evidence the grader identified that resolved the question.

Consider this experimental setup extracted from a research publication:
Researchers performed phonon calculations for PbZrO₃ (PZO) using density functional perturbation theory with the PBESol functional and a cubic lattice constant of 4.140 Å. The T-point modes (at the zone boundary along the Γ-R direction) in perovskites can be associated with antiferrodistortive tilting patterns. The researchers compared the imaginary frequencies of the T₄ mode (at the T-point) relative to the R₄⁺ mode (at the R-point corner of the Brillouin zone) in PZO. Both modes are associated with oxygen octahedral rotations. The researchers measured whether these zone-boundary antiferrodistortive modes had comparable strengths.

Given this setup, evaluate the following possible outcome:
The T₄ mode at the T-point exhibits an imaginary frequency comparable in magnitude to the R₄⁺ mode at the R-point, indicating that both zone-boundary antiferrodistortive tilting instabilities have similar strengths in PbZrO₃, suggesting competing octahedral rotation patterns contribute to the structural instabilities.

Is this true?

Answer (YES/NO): YES